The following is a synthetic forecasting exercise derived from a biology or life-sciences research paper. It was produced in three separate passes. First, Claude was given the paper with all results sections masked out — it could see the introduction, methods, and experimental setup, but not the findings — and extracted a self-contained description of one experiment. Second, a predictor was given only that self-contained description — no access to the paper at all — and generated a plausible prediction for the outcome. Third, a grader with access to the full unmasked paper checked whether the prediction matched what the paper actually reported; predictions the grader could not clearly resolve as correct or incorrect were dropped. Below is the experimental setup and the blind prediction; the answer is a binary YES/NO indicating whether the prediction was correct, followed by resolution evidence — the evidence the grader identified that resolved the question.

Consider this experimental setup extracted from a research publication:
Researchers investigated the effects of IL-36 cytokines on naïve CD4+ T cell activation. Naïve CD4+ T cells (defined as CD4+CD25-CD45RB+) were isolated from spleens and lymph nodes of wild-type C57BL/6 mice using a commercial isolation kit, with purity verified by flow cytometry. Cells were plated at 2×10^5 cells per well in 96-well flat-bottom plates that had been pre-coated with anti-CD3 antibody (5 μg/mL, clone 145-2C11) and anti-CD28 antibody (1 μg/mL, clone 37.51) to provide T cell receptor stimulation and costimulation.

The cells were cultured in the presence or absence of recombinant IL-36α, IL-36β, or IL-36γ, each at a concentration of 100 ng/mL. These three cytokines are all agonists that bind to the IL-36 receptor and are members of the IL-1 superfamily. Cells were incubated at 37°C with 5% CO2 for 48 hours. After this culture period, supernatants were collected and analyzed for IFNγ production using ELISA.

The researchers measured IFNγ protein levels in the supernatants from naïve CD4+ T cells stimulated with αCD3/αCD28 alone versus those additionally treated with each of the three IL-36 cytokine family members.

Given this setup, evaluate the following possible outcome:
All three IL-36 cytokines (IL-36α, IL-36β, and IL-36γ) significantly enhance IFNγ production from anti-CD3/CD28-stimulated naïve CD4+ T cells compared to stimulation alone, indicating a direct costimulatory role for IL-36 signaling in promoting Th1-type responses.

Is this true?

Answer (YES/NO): NO